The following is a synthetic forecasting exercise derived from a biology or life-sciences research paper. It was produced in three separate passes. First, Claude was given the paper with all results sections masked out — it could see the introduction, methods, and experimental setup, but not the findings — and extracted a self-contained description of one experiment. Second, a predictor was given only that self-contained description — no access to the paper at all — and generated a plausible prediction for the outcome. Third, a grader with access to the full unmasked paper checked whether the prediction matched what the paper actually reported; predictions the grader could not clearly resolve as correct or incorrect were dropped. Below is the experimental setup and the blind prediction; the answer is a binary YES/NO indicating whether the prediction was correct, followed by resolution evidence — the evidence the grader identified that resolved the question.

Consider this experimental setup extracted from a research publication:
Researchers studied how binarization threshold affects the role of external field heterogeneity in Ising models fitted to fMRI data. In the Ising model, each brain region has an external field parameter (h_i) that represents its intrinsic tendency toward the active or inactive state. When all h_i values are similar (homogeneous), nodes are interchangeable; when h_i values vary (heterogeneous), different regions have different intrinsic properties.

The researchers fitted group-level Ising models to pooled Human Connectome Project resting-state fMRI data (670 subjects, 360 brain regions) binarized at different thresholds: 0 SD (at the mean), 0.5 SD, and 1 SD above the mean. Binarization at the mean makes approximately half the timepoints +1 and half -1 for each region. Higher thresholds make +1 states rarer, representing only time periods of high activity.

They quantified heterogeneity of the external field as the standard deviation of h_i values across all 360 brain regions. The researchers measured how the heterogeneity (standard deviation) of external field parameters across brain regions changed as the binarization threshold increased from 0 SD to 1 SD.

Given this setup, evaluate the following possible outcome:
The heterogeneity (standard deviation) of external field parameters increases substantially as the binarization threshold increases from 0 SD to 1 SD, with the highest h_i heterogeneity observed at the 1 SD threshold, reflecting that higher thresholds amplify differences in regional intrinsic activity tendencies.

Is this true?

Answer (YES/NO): YES